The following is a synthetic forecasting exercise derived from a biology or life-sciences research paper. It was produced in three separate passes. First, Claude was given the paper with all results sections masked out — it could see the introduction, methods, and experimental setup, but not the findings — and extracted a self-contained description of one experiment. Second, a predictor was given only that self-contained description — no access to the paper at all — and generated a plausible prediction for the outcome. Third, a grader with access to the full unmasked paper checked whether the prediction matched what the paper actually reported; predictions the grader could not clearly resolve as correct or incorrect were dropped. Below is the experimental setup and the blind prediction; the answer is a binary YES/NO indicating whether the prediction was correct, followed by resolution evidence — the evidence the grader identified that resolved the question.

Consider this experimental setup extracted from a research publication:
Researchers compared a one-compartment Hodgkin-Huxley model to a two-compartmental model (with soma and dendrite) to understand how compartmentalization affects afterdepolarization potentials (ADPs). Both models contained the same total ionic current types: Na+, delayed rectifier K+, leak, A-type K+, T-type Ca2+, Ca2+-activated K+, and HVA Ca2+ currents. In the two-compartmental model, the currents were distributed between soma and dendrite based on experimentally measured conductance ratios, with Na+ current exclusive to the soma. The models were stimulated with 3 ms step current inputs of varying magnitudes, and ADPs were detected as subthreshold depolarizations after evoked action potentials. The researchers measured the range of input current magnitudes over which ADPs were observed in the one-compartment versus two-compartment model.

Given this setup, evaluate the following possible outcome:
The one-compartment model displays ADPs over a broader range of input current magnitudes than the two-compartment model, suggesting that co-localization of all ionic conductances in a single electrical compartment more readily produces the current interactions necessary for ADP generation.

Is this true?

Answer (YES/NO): NO